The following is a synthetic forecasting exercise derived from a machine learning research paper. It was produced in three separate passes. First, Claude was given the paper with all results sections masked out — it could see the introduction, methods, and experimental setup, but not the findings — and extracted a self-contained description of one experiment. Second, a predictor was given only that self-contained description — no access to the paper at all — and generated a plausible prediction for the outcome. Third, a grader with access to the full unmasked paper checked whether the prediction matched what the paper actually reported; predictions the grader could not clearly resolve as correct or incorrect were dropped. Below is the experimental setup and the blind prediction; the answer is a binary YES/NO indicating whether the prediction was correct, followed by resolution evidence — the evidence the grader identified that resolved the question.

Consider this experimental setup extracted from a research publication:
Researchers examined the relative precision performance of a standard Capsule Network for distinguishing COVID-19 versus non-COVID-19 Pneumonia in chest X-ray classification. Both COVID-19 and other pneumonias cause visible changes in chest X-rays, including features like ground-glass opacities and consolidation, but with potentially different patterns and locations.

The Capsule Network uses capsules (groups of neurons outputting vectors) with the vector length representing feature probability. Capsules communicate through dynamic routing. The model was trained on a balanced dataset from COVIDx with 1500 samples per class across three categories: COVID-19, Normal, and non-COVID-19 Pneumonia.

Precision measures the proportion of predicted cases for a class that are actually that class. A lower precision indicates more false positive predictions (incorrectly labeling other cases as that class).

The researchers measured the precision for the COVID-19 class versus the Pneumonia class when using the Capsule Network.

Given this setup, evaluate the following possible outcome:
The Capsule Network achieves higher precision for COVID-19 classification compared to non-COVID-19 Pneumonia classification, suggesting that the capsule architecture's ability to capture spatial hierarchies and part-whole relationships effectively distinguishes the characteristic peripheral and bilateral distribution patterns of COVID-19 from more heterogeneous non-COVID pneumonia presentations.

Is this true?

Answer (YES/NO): NO